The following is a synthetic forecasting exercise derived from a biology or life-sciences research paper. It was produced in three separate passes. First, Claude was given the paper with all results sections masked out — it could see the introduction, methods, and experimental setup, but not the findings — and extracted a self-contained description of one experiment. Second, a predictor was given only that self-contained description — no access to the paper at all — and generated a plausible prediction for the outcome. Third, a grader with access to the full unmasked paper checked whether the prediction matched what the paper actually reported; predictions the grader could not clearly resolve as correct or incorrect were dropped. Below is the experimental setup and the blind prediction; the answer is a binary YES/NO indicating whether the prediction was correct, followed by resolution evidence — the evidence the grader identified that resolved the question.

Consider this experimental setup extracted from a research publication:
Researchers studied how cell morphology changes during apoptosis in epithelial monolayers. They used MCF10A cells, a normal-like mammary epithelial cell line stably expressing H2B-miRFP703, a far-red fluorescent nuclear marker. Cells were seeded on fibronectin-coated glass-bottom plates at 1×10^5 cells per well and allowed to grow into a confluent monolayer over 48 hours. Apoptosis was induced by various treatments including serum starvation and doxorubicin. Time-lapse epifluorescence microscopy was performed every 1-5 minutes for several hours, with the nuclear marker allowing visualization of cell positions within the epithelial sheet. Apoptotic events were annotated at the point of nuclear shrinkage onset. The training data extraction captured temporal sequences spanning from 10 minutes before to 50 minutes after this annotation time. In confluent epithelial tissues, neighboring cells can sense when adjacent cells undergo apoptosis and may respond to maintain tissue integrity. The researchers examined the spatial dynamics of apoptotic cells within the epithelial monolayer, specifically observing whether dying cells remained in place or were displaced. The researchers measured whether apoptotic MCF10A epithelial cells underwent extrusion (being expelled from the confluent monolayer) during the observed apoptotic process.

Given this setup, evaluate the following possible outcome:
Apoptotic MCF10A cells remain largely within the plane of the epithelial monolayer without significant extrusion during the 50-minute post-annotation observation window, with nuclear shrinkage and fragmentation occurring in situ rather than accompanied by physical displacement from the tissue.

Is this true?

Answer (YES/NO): NO